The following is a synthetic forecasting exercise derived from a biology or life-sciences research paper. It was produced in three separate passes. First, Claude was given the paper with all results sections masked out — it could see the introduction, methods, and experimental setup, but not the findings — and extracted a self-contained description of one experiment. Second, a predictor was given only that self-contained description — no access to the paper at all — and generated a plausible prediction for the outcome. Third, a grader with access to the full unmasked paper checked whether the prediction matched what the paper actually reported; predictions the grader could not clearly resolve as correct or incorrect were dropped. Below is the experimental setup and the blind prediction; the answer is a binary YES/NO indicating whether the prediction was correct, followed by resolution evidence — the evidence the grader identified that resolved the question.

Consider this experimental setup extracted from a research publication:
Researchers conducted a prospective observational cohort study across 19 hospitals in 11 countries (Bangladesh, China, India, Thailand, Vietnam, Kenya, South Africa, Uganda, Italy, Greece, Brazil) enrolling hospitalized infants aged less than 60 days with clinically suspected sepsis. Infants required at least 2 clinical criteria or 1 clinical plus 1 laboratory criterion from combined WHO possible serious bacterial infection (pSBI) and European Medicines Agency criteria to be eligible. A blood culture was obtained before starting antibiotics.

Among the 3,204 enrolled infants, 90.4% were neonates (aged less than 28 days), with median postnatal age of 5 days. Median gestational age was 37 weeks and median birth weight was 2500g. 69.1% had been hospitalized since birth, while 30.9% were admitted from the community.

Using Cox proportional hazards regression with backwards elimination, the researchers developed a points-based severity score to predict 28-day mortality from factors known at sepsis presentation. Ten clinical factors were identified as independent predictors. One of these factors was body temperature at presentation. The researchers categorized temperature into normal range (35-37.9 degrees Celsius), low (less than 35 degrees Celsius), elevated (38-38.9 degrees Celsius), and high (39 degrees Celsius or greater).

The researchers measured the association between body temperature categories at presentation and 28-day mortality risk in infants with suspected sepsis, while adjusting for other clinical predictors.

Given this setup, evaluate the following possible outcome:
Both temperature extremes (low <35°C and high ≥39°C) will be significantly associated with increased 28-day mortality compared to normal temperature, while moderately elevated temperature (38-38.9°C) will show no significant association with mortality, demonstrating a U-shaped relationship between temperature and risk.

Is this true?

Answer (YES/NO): NO